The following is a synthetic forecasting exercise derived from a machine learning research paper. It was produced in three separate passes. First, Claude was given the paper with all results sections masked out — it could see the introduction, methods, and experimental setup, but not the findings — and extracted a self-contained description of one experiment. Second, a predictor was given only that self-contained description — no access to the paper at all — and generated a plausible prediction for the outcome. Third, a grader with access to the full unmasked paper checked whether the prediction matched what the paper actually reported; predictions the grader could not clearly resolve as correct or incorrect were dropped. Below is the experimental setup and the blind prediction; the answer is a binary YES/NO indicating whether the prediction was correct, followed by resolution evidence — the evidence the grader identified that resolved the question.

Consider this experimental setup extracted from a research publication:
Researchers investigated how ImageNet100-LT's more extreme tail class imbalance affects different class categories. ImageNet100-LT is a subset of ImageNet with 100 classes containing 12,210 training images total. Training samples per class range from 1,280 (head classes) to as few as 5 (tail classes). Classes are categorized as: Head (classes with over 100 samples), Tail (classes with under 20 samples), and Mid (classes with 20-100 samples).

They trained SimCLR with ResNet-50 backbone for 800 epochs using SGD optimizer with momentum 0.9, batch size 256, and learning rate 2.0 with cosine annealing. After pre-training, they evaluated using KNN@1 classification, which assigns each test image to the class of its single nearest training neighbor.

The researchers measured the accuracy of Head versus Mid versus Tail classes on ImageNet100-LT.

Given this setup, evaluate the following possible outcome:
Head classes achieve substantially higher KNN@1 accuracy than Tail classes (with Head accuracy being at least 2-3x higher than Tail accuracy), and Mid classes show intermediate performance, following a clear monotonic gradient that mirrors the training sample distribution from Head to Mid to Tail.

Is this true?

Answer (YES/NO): YES